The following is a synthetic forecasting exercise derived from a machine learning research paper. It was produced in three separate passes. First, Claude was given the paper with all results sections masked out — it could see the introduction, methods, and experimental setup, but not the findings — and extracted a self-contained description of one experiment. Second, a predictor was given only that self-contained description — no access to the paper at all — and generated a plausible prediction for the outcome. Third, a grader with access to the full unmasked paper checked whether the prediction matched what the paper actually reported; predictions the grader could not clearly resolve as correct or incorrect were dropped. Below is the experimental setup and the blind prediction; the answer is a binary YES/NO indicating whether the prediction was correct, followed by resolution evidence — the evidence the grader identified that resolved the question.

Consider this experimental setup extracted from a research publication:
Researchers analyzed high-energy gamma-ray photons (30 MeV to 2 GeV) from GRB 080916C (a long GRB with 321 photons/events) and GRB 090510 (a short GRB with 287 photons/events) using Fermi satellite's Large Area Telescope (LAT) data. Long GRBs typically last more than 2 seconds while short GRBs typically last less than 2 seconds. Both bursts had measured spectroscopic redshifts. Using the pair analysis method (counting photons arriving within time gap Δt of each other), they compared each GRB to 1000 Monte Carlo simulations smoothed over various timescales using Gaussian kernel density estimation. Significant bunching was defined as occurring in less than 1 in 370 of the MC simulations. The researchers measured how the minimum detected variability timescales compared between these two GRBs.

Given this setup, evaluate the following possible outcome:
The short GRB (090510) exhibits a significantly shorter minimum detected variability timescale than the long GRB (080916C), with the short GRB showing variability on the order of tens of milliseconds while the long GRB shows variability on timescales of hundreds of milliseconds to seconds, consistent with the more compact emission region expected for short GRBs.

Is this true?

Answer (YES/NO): NO